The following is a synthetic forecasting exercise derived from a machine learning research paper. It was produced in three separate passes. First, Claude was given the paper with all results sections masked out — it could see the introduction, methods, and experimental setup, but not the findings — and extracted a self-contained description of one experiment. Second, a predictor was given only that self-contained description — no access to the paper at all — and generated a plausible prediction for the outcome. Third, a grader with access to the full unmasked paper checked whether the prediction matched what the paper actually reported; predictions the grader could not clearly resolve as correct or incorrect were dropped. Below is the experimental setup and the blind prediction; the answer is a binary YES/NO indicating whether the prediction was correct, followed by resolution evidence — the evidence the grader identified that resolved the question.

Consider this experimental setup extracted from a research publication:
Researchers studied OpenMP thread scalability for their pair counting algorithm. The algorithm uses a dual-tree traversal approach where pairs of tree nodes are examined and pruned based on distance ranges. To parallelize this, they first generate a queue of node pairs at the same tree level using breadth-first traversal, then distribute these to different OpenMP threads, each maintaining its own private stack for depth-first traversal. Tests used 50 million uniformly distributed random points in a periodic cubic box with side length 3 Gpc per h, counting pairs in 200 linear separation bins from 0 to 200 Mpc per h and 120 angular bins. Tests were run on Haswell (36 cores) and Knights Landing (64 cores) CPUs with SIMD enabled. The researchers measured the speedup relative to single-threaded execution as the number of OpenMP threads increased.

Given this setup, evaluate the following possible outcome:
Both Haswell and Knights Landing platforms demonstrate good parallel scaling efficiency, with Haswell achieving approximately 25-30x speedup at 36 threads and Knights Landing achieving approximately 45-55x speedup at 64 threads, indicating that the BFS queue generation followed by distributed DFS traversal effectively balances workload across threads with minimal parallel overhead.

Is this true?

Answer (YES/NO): NO